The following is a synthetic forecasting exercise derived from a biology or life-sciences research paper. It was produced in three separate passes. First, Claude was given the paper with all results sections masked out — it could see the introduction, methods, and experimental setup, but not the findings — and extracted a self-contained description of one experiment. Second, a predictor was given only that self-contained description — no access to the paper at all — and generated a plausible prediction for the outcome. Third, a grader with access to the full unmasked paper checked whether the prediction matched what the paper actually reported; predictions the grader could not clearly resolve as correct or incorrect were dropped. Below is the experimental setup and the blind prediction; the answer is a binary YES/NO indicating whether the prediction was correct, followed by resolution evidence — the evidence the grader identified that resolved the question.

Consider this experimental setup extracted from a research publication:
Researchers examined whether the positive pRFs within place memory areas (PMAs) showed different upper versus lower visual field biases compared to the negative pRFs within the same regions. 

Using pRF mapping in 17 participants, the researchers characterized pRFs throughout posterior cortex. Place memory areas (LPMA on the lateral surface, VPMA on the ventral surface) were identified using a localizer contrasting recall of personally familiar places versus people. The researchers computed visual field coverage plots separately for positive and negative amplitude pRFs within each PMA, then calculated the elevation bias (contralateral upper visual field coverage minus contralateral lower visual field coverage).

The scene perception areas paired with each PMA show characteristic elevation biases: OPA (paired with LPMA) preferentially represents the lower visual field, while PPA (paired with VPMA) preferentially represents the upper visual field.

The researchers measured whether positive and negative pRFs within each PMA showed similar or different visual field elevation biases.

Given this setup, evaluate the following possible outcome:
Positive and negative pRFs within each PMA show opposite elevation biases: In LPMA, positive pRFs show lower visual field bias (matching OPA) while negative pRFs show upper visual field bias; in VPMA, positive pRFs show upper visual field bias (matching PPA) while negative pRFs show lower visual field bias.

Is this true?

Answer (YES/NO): NO